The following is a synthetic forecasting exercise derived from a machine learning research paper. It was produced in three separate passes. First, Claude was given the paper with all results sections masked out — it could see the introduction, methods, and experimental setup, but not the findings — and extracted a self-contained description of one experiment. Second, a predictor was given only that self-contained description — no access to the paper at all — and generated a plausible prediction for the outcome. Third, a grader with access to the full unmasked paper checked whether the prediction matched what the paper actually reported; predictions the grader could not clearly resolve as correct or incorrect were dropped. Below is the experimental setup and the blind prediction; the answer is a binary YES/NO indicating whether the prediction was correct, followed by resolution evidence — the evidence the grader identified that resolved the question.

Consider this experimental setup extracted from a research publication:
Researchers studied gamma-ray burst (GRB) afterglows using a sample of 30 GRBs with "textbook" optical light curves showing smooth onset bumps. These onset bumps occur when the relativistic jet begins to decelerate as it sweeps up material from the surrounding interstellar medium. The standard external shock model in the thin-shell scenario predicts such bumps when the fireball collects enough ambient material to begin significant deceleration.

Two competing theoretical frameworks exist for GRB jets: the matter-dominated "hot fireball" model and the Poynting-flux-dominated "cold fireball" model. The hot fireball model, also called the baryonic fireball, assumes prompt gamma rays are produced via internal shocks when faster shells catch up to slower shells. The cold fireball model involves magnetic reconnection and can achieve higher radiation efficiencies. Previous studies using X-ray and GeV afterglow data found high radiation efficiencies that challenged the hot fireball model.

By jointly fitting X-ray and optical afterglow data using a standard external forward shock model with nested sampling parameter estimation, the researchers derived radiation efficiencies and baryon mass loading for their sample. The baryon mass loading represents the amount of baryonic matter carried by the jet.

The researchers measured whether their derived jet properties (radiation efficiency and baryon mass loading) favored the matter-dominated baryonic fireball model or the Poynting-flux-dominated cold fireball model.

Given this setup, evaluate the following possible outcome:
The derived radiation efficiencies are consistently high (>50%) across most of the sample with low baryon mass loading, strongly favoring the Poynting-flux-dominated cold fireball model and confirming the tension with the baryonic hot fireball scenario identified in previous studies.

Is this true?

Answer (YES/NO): NO